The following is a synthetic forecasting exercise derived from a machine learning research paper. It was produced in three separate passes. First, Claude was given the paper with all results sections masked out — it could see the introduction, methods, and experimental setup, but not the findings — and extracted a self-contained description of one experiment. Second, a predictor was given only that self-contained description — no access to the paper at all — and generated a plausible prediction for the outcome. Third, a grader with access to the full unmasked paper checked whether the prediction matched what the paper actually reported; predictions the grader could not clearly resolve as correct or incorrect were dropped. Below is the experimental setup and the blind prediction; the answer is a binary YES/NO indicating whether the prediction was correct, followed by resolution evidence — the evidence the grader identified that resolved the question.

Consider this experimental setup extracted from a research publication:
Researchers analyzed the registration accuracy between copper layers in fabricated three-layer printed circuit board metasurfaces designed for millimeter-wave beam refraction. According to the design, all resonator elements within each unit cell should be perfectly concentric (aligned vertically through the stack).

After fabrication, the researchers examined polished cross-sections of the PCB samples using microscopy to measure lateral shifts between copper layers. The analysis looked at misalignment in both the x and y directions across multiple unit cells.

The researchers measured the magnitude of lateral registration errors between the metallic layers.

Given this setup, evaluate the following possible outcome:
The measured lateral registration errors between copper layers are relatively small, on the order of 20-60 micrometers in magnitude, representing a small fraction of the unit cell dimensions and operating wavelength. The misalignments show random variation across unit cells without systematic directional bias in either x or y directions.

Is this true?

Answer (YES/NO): NO